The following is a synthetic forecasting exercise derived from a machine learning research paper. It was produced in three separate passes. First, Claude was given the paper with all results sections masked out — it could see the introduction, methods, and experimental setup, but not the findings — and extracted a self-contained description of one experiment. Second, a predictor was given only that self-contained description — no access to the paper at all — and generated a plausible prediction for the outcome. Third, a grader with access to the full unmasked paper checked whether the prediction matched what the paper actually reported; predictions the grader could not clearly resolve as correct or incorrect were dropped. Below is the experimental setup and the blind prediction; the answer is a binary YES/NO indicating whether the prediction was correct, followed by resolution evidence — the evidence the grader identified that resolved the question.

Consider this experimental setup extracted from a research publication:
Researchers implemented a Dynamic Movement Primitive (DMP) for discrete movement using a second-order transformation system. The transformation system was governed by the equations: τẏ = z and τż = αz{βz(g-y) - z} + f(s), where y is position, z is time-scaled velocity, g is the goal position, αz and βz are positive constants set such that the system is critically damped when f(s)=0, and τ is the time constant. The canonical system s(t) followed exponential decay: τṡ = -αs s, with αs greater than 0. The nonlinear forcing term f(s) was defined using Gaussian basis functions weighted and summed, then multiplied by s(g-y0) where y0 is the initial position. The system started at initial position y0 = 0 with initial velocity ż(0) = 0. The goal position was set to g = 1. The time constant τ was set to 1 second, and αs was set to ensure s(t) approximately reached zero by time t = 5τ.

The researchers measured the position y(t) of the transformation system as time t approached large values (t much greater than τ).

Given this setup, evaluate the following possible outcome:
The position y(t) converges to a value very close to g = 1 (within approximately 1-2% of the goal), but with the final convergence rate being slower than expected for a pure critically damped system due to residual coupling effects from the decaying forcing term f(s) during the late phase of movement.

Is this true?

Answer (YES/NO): NO